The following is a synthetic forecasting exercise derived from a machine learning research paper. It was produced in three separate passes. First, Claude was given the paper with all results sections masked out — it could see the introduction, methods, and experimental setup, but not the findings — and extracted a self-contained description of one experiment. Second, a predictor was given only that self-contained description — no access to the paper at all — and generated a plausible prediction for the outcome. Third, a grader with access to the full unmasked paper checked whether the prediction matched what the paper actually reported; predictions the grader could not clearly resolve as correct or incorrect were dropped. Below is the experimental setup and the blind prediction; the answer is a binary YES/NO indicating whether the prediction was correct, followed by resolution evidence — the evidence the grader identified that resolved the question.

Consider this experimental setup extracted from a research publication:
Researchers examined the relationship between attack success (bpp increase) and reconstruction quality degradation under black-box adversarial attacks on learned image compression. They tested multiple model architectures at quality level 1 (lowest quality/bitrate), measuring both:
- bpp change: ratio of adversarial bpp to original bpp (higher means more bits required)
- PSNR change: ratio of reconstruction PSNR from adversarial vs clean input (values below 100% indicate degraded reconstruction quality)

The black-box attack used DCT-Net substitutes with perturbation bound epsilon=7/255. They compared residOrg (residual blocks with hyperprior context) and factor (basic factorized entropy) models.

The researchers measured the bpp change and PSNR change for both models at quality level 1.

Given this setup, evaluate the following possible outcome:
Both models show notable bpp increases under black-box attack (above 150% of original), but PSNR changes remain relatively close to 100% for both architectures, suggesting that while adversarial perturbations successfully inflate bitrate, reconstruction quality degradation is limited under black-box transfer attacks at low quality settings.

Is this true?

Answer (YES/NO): NO